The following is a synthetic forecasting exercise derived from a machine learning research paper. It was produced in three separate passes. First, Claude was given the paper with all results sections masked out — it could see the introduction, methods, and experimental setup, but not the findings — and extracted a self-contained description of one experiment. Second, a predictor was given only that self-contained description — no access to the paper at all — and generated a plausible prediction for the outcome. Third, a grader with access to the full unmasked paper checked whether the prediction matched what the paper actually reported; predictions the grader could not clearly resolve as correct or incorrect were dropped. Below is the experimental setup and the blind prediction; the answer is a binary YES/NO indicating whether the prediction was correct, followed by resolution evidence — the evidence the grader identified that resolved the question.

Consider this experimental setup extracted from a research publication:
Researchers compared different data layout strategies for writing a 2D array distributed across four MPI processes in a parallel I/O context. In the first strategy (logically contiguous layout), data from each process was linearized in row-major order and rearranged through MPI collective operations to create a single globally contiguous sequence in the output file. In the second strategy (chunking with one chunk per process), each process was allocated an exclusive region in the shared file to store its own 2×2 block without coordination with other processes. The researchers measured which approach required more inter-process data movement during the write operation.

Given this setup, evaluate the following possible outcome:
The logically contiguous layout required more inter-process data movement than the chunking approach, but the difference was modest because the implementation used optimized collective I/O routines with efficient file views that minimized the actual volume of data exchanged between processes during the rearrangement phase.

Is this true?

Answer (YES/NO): NO